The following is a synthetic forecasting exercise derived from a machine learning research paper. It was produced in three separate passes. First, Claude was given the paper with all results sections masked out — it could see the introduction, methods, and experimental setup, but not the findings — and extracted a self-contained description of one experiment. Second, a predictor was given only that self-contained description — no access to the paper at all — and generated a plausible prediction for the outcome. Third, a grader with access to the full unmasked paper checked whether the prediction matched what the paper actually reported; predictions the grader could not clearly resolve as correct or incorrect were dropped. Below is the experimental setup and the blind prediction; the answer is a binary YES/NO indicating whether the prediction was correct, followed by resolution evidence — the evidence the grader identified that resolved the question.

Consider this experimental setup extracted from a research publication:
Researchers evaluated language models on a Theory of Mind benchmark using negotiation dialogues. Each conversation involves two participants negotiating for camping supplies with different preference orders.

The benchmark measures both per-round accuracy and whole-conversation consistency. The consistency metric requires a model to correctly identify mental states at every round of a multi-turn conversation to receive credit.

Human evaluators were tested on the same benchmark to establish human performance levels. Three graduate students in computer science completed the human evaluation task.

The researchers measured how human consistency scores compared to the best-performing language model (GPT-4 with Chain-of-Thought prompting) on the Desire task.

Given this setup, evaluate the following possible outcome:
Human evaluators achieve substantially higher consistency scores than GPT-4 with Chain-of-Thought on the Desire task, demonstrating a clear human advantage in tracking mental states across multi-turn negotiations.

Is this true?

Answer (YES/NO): YES